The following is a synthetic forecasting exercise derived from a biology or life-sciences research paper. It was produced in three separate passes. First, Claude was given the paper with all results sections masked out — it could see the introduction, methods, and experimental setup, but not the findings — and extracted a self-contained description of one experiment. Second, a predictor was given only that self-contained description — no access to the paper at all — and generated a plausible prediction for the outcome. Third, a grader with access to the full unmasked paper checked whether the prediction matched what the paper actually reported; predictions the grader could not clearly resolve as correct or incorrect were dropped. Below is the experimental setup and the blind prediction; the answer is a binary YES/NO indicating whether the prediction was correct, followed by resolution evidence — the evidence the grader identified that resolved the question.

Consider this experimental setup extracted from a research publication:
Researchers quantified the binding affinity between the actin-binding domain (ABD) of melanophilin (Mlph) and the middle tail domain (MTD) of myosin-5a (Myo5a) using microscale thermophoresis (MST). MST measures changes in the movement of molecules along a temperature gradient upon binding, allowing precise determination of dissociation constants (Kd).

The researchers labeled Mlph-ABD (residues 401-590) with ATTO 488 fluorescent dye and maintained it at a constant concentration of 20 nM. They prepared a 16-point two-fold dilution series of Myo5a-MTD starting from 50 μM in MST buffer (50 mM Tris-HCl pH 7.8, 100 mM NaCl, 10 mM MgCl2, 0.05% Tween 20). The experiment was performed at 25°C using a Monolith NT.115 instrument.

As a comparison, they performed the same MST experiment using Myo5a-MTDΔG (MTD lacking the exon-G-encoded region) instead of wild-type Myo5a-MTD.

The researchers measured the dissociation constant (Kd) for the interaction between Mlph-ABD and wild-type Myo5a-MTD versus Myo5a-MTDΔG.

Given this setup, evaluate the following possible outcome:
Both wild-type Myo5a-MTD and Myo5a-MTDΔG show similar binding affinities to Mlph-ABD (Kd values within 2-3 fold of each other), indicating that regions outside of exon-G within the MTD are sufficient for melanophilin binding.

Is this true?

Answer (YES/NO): NO